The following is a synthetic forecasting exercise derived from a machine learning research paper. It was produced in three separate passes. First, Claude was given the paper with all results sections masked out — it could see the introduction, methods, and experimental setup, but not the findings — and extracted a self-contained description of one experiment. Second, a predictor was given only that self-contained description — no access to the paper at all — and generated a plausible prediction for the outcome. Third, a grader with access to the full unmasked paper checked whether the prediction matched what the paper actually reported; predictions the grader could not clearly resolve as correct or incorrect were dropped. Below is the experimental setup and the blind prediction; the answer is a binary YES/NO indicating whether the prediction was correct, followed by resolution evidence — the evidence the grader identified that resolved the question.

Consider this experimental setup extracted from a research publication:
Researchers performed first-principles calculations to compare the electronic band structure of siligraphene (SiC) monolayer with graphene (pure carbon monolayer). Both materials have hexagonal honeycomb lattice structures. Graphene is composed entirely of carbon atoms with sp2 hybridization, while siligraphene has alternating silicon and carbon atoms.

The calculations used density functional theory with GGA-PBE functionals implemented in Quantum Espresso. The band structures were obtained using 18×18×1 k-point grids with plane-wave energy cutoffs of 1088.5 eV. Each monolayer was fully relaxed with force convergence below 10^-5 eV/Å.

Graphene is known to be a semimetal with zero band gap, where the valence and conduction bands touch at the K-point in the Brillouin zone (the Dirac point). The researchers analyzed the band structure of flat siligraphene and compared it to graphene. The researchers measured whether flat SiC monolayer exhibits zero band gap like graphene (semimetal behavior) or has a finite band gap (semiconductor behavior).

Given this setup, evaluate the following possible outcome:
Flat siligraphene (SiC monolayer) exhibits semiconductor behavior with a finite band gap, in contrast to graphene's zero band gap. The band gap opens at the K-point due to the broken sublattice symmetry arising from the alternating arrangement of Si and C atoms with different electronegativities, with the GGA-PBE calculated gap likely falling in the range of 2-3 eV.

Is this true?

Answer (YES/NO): YES